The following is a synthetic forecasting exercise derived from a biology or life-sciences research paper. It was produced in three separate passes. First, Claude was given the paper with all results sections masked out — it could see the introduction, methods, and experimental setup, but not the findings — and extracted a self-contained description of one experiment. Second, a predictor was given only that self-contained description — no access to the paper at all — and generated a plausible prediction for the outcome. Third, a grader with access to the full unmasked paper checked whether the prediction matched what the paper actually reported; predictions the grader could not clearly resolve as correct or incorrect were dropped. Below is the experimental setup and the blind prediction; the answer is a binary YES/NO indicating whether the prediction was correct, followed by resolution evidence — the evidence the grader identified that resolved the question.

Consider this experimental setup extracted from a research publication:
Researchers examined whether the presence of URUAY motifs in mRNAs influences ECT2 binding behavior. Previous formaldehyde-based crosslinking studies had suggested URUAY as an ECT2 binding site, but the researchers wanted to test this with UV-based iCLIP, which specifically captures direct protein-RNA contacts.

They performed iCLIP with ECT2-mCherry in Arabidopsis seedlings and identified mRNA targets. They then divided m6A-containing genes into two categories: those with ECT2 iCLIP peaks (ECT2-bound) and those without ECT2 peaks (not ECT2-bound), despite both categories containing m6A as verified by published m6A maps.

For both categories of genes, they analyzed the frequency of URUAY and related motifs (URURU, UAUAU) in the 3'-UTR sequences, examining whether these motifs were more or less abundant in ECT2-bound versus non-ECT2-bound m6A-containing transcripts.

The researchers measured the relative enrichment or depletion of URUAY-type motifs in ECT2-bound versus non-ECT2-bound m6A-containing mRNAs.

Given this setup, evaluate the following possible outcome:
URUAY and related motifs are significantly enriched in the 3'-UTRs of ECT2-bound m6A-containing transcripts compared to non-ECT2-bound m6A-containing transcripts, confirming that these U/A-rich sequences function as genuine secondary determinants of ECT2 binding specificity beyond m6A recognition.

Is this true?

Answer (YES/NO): NO